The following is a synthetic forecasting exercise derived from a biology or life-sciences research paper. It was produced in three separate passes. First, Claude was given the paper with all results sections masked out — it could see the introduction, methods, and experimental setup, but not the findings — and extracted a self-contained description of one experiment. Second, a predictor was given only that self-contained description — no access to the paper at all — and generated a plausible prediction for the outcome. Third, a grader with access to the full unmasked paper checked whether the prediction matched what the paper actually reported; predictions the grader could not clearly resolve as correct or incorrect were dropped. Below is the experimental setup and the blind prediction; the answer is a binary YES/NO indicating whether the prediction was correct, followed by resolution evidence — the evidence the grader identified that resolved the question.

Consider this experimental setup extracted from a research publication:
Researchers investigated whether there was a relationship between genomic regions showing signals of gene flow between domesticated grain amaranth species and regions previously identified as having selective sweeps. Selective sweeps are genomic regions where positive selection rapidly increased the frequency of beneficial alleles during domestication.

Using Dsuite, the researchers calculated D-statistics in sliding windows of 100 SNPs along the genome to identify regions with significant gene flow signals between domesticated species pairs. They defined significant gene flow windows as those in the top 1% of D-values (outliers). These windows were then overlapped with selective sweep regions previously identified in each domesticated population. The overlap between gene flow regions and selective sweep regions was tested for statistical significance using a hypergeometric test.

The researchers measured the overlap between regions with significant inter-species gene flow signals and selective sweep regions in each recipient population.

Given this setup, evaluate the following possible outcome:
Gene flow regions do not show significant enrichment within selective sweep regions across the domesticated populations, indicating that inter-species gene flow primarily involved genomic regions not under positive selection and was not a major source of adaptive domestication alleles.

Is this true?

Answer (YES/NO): NO